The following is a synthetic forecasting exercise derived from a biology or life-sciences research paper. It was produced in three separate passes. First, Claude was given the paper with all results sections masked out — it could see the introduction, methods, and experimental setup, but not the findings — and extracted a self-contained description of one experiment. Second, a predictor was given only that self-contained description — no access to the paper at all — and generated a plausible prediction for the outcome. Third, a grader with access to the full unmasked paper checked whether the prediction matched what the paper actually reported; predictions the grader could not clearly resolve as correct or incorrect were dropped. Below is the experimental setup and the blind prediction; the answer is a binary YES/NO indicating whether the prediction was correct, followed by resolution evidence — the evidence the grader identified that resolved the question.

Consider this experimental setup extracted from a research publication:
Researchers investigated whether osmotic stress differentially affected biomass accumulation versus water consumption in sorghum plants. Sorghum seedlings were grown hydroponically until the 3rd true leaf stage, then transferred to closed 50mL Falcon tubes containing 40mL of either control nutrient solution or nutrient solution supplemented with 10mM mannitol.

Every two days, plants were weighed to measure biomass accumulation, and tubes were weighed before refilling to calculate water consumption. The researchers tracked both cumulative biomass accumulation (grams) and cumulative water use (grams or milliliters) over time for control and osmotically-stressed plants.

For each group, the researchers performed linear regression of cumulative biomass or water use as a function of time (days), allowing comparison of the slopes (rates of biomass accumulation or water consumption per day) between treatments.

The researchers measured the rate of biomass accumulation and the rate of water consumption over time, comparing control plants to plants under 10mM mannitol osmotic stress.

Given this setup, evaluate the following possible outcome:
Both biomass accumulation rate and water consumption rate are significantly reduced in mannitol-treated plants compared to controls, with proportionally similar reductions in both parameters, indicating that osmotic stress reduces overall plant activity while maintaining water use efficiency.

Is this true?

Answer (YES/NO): NO